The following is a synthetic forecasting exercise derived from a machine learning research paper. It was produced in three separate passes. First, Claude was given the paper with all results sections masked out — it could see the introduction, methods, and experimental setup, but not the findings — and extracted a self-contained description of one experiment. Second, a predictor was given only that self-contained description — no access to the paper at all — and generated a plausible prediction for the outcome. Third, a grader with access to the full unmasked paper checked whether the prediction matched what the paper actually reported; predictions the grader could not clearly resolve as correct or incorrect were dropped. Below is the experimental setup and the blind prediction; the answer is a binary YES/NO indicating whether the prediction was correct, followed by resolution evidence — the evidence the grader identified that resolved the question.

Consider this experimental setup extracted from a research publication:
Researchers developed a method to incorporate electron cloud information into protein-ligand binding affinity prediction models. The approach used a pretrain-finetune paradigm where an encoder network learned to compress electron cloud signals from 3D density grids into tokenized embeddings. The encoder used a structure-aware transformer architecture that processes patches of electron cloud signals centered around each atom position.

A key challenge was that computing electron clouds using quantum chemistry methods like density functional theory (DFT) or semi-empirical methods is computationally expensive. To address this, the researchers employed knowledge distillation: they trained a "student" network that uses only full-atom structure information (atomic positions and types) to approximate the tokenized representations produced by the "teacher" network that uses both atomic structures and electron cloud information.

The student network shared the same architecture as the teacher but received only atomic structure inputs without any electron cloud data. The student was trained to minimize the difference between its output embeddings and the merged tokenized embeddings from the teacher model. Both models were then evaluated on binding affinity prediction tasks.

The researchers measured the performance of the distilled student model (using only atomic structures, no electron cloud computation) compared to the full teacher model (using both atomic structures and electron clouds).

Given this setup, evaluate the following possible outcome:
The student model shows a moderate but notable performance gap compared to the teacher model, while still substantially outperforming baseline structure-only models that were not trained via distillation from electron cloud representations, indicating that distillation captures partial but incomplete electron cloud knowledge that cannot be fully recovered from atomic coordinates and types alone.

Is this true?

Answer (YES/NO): NO